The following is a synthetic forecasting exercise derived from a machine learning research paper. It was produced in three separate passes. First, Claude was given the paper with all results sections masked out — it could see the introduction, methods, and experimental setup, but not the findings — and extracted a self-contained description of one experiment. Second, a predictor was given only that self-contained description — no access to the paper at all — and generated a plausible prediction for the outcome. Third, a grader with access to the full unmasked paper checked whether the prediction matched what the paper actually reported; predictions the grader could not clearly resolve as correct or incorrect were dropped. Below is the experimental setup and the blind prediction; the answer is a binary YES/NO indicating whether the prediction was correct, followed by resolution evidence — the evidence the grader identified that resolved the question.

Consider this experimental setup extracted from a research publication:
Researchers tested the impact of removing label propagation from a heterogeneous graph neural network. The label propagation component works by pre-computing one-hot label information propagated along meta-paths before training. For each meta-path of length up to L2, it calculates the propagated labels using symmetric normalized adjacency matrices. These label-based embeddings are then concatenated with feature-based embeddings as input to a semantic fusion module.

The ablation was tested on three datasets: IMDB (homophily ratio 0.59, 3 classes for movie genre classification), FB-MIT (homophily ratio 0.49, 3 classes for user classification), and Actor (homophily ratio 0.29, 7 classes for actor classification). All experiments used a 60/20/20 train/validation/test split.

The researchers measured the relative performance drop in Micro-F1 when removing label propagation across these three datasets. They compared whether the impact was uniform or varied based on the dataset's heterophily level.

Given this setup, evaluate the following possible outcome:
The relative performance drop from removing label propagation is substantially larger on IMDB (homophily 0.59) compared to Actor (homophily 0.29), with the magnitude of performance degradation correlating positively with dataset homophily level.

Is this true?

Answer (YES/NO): NO